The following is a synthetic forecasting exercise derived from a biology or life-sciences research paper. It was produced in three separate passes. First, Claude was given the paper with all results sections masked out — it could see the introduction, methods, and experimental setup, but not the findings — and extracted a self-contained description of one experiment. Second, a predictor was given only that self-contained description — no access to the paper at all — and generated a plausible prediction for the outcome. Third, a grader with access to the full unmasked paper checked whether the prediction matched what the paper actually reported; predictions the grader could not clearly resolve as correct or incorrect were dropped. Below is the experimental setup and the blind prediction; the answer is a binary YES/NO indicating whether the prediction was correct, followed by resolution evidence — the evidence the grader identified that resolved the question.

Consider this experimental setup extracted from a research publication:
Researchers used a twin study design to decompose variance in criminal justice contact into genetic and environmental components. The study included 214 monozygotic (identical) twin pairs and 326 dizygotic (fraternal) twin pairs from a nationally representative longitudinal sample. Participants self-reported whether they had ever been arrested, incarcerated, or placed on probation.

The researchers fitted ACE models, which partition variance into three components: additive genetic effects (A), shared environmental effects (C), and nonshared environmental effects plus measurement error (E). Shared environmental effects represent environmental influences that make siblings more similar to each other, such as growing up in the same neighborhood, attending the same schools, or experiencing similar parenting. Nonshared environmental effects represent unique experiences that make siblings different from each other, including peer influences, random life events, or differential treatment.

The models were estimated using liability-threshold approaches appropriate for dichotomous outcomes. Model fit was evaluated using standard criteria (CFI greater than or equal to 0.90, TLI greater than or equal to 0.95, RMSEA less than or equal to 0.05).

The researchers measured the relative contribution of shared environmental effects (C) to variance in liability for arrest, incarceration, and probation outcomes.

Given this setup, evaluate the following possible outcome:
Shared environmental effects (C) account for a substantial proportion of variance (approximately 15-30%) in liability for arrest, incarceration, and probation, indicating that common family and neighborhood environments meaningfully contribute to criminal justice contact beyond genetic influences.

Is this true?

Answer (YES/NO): NO